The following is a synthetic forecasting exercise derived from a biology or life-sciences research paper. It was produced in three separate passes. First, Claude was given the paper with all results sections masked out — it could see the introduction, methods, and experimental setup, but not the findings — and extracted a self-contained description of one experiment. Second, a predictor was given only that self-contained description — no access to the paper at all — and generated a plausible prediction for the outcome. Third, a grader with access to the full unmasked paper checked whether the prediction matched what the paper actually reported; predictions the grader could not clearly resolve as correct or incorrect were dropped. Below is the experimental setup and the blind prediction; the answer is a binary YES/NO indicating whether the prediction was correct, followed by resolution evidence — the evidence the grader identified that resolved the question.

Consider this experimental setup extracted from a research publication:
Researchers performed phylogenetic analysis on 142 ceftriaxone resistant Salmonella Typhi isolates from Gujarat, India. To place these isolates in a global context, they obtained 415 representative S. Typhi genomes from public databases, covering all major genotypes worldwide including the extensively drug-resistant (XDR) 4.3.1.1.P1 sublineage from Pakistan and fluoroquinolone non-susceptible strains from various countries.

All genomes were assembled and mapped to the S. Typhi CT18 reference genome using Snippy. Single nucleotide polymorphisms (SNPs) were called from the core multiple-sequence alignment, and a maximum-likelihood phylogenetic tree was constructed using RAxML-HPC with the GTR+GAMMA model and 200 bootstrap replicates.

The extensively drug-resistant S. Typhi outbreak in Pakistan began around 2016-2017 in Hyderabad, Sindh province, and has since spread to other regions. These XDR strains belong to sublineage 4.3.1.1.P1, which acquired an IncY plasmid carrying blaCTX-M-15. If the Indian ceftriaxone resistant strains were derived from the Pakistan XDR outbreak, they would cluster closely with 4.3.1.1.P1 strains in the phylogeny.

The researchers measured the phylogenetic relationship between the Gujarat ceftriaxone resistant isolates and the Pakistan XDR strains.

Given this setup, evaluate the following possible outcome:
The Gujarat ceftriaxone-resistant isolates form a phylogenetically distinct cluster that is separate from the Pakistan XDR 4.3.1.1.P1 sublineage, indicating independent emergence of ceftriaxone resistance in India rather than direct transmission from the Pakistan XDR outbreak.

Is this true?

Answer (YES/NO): YES